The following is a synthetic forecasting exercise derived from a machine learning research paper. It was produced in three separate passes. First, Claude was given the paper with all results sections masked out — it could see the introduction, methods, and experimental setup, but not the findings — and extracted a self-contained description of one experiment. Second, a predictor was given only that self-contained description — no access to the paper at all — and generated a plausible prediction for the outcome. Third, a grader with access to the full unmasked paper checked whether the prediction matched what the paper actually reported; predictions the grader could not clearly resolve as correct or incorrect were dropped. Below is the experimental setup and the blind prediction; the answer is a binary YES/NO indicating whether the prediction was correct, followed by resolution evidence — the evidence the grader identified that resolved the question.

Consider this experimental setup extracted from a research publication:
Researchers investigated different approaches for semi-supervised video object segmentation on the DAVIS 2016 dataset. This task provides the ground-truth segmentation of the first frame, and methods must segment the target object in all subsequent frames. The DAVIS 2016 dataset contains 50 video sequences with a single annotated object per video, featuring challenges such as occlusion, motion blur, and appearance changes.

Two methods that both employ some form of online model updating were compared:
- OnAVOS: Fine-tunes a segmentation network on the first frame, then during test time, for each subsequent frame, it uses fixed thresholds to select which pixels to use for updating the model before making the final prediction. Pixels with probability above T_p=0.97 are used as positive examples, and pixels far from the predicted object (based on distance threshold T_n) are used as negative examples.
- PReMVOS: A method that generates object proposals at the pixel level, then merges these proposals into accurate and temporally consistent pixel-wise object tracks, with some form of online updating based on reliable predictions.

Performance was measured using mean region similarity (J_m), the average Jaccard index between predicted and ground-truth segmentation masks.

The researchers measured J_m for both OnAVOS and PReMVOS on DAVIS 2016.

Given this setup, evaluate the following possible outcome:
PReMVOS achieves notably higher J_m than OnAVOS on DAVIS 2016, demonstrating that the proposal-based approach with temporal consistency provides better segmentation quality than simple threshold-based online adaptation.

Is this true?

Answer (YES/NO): NO